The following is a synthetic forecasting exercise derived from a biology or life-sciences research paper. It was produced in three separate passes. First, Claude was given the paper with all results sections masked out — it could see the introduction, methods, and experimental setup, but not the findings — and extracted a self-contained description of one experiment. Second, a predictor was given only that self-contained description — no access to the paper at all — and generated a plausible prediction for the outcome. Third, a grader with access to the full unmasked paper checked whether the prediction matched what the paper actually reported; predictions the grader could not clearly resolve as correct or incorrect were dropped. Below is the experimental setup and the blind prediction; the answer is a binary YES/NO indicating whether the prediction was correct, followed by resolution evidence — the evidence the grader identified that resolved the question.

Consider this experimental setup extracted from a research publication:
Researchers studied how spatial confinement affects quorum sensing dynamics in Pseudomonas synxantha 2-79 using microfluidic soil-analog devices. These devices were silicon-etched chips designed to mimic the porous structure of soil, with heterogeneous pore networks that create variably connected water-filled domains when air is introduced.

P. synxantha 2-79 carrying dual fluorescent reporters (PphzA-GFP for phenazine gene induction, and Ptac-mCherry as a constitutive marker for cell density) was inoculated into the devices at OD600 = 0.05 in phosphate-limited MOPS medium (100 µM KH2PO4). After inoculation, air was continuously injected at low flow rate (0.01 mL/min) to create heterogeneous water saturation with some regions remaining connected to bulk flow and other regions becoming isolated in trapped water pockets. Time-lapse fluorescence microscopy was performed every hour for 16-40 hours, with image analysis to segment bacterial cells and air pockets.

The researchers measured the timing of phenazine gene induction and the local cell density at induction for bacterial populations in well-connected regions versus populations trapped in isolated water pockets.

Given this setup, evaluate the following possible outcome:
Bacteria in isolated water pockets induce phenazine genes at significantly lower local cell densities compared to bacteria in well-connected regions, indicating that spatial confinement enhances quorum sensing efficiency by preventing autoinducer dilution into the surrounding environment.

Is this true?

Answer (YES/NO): NO